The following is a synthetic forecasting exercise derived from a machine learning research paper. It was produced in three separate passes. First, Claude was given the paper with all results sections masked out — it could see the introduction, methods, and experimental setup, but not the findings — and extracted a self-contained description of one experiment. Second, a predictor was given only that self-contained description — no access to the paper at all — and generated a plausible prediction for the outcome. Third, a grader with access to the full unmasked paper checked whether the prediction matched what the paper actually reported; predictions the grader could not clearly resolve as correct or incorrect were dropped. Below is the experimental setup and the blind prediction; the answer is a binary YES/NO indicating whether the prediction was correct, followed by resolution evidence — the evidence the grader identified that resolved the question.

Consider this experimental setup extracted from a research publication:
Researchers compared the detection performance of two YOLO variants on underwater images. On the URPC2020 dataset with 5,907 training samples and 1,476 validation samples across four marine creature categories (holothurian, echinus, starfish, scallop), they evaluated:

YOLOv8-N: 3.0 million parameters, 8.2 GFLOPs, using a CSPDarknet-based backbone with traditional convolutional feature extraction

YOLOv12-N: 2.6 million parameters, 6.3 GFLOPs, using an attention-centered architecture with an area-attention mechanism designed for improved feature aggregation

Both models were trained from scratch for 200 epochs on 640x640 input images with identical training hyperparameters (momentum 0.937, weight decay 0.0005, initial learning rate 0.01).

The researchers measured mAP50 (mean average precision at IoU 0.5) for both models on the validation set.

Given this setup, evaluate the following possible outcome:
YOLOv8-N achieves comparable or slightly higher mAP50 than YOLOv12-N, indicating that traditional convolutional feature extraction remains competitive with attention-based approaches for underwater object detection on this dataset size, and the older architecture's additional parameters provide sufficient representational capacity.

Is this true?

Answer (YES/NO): YES